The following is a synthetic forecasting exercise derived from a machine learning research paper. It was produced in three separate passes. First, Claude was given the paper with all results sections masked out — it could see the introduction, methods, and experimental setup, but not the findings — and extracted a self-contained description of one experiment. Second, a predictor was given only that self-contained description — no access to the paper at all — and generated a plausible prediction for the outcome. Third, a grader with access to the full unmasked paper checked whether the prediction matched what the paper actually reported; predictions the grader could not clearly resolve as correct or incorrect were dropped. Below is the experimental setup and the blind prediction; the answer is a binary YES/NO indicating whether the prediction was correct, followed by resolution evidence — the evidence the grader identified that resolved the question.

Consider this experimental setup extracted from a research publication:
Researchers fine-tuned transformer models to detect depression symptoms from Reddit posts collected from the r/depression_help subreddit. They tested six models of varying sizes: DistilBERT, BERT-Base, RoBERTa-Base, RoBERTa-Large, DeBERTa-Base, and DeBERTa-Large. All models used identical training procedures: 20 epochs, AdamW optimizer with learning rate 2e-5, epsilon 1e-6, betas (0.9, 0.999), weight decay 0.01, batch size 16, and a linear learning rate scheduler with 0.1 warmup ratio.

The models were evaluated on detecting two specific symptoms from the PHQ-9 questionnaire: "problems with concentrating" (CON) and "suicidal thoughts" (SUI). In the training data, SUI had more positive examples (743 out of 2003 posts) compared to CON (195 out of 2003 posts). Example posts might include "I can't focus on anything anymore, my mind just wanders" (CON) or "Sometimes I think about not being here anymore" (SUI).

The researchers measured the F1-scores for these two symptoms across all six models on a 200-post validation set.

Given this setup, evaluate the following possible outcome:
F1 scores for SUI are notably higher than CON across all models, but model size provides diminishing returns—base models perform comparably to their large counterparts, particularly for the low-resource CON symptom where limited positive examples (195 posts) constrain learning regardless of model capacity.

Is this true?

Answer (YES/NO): NO